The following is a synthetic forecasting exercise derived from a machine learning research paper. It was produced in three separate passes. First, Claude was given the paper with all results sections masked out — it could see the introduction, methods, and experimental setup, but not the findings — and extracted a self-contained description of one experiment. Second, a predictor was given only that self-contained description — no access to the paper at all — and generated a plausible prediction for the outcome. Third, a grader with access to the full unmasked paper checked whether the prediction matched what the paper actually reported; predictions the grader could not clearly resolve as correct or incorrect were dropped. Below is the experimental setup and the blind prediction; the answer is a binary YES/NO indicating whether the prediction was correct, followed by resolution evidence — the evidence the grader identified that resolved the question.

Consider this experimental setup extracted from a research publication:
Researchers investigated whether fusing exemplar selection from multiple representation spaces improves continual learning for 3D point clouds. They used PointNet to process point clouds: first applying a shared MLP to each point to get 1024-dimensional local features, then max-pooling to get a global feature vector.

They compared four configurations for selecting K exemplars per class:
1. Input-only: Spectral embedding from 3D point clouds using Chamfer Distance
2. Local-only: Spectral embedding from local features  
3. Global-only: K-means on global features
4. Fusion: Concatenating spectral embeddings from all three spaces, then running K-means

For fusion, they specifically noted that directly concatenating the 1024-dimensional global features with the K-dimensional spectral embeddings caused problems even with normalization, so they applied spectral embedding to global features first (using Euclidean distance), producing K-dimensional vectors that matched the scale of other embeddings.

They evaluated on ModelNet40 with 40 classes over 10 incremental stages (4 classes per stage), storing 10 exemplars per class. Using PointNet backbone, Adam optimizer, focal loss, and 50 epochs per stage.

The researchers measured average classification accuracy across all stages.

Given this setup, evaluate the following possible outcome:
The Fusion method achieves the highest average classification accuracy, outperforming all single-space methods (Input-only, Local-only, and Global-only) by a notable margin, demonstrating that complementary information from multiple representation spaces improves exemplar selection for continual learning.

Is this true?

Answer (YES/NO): NO